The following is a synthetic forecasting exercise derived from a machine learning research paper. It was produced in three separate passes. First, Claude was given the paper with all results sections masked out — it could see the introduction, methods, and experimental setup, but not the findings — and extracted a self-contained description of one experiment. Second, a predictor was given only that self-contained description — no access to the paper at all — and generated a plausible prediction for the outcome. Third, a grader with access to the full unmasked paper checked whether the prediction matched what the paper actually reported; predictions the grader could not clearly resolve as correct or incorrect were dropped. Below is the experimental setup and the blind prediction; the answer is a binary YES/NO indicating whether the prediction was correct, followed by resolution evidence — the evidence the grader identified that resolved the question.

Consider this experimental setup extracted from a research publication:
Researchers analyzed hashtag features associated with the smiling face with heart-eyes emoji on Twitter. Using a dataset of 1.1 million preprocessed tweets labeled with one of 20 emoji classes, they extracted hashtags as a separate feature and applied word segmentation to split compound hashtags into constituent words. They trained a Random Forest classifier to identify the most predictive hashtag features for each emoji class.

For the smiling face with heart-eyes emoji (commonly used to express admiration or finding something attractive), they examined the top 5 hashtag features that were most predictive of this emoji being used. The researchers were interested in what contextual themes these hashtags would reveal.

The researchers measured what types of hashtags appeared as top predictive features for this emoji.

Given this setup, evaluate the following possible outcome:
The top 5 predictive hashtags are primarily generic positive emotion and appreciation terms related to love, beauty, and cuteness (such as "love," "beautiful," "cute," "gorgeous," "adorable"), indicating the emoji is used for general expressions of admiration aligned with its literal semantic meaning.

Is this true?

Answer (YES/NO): NO